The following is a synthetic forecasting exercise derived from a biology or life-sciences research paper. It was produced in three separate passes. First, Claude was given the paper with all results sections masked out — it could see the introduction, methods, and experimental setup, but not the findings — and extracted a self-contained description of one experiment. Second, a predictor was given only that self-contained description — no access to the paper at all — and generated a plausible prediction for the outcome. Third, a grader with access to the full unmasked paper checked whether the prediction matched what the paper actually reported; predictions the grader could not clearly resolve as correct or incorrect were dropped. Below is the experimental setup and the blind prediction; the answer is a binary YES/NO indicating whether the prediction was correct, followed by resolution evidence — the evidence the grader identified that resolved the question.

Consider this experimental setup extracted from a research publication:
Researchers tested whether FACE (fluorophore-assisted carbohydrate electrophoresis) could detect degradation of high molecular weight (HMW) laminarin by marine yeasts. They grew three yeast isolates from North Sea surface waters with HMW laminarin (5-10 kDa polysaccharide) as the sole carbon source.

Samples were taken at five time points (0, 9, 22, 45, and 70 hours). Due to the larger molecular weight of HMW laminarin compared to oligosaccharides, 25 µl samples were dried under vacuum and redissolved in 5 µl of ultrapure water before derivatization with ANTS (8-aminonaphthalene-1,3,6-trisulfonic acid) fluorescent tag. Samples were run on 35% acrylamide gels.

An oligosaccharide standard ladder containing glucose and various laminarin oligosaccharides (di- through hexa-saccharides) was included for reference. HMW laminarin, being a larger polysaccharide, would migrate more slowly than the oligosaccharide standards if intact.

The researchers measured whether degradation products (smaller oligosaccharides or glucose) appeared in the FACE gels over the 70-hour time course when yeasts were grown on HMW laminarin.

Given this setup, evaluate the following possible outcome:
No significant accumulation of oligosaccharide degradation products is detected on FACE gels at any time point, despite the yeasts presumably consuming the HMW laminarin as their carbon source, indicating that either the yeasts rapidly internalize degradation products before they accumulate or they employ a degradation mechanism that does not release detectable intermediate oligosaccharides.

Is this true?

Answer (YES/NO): YES